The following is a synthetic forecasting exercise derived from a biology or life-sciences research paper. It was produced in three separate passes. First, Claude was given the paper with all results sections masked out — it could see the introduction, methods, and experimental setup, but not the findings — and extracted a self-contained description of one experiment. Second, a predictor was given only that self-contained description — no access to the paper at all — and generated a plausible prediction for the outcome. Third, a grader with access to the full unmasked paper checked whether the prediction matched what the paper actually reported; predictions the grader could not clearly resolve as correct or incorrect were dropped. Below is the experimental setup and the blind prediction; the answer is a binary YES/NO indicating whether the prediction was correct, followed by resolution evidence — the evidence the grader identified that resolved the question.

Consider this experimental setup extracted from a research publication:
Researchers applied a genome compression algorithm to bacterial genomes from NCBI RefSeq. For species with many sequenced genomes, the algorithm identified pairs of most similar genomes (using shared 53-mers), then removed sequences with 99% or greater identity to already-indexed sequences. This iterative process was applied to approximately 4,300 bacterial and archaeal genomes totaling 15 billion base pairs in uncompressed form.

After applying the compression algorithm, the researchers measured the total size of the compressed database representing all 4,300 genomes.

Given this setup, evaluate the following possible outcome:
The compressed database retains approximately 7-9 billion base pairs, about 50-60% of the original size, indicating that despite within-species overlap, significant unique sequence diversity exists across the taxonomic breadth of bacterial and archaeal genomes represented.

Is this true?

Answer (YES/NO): NO